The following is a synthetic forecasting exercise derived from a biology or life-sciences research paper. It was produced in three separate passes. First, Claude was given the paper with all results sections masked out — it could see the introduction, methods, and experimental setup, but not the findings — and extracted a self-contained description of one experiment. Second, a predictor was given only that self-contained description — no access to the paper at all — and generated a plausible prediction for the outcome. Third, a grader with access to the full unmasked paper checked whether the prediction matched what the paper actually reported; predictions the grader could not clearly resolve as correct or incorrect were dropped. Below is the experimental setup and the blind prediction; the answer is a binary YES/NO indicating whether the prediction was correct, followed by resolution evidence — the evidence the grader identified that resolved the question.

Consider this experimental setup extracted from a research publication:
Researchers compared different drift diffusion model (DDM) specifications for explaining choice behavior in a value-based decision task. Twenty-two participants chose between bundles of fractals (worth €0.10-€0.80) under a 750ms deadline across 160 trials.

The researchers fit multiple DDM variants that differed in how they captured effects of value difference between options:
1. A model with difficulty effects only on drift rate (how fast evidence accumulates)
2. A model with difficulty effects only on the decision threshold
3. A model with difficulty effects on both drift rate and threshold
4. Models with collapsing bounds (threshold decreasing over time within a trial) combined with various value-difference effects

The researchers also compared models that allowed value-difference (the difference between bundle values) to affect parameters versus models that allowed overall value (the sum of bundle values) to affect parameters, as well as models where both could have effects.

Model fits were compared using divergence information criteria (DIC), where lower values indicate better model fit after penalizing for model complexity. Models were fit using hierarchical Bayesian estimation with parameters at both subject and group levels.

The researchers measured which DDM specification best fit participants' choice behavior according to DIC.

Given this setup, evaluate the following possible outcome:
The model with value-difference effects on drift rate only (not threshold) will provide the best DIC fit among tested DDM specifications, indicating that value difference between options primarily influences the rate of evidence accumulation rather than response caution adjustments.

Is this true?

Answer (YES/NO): NO